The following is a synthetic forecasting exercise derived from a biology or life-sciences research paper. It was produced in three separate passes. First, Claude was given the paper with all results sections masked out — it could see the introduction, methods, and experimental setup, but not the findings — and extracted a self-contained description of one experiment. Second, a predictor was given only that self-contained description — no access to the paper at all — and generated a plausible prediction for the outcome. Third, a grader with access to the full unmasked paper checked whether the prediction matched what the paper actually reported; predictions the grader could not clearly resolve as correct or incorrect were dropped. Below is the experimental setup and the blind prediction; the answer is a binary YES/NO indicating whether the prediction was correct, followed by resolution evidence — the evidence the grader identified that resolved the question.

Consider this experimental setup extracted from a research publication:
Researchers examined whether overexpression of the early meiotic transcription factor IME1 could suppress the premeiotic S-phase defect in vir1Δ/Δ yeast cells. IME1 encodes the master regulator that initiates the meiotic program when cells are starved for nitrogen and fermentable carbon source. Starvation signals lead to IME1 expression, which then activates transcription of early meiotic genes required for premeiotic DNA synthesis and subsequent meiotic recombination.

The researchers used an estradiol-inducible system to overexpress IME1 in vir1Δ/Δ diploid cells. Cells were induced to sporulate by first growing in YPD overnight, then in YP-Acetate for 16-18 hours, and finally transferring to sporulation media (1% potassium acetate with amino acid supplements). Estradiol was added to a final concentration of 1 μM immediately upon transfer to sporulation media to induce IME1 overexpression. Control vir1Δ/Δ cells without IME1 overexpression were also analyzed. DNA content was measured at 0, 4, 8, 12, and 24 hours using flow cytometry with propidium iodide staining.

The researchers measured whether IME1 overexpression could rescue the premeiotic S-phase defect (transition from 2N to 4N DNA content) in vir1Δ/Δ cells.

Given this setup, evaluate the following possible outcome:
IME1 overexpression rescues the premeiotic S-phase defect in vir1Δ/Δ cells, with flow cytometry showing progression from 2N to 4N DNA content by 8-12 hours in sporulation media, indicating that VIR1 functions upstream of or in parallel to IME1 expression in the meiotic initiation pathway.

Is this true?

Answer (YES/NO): YES